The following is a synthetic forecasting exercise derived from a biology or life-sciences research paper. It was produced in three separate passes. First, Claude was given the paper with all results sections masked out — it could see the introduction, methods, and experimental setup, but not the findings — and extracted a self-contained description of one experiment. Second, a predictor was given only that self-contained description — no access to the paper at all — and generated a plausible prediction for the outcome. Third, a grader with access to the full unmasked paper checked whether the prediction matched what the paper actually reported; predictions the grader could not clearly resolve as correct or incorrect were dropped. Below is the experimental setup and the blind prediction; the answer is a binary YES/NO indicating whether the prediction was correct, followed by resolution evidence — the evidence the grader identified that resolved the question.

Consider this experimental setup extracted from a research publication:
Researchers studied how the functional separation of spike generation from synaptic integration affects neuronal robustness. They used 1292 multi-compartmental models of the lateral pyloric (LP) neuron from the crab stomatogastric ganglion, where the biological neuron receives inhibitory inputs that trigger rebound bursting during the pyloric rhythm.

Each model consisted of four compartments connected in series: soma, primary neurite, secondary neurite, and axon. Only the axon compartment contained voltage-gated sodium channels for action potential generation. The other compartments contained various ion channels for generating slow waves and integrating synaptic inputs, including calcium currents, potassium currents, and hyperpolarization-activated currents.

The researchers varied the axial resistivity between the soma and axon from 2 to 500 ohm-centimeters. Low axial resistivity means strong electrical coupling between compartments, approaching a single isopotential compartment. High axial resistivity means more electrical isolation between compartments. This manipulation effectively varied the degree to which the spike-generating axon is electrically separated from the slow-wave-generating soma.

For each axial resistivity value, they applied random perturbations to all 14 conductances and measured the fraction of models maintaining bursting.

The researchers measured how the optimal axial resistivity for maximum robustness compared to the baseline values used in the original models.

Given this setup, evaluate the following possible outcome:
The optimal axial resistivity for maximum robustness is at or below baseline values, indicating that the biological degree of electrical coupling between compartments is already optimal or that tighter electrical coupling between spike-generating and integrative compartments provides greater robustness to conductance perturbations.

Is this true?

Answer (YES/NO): NO